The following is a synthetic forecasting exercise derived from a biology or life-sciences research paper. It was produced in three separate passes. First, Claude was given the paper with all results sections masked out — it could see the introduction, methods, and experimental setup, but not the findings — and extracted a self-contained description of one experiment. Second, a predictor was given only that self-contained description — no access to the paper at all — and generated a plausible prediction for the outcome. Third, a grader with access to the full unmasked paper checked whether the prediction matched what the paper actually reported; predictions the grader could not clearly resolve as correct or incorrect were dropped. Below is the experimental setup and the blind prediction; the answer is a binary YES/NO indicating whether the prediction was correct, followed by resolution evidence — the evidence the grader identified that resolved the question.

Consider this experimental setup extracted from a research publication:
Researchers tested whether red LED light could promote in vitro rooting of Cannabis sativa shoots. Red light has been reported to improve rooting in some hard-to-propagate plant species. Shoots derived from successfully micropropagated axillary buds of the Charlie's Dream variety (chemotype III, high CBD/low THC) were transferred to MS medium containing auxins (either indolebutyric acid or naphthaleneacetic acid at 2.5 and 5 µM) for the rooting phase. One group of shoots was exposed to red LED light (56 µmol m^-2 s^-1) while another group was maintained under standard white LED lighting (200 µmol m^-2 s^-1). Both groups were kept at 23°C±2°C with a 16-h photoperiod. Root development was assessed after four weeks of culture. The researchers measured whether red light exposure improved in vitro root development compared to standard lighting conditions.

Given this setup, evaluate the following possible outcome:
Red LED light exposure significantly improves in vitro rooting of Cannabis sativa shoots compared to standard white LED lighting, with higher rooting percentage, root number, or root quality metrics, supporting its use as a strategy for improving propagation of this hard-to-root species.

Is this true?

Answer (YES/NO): NO